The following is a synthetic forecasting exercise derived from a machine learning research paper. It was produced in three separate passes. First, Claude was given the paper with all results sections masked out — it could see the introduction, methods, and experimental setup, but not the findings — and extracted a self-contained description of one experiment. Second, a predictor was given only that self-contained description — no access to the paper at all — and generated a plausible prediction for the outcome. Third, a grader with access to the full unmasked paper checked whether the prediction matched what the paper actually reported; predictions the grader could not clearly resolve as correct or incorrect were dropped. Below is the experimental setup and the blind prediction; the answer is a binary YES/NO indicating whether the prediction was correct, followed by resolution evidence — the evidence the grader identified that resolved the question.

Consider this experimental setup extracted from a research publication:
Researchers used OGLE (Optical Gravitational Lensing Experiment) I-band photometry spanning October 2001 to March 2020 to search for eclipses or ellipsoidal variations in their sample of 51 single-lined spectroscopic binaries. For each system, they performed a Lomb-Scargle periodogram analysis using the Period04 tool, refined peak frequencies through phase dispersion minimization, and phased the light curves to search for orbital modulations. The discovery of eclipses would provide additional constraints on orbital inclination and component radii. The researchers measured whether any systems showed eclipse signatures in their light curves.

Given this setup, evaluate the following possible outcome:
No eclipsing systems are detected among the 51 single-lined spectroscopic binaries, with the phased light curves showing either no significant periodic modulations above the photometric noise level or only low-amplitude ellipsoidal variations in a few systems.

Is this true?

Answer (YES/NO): NO